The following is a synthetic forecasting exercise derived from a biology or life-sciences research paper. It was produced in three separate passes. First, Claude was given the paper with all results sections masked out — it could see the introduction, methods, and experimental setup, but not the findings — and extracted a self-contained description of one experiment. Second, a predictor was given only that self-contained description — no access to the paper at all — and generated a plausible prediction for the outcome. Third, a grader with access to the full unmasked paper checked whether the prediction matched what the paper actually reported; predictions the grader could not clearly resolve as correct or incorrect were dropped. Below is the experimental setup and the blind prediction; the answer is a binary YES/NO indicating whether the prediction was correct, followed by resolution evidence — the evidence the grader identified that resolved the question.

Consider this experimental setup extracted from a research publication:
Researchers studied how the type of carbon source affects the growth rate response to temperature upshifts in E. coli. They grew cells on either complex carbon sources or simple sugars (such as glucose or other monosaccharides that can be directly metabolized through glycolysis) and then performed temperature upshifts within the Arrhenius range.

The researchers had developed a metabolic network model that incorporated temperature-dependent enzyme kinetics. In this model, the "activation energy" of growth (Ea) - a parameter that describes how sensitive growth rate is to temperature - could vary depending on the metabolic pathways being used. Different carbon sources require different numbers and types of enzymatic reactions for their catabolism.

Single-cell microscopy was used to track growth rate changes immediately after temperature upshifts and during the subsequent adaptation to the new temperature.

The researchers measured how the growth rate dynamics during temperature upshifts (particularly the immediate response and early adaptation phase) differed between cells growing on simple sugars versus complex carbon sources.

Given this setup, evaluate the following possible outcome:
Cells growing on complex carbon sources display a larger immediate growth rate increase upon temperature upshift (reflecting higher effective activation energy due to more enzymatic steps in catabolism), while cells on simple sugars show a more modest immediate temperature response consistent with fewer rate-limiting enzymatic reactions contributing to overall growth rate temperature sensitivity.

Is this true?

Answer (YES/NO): NO